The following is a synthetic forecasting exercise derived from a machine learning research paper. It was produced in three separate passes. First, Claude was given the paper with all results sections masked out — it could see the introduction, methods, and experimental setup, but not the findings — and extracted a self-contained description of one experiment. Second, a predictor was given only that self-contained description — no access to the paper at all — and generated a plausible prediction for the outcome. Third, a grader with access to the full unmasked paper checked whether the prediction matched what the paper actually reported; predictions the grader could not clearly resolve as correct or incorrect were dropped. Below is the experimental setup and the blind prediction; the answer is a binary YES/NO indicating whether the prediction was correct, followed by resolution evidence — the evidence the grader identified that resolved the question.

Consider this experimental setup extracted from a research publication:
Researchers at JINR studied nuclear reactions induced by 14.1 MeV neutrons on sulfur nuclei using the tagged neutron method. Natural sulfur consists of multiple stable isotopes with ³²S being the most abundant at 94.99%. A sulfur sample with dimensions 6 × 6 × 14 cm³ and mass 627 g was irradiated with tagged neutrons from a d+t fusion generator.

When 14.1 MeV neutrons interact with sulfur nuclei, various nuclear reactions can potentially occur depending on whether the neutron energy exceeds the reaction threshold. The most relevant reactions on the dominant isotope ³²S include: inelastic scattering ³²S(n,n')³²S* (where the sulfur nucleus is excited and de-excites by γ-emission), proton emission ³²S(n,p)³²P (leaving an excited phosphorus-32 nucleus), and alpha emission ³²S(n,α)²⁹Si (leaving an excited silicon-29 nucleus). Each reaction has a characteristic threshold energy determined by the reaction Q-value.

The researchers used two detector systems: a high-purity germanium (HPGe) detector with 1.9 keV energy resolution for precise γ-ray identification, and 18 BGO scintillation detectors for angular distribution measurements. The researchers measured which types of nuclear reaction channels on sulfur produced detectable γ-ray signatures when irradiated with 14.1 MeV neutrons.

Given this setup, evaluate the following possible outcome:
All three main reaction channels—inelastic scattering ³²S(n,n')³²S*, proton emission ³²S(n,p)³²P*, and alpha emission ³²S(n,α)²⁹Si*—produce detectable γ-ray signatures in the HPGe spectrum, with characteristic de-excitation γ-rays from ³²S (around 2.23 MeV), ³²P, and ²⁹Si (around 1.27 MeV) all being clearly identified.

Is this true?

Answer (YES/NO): YES